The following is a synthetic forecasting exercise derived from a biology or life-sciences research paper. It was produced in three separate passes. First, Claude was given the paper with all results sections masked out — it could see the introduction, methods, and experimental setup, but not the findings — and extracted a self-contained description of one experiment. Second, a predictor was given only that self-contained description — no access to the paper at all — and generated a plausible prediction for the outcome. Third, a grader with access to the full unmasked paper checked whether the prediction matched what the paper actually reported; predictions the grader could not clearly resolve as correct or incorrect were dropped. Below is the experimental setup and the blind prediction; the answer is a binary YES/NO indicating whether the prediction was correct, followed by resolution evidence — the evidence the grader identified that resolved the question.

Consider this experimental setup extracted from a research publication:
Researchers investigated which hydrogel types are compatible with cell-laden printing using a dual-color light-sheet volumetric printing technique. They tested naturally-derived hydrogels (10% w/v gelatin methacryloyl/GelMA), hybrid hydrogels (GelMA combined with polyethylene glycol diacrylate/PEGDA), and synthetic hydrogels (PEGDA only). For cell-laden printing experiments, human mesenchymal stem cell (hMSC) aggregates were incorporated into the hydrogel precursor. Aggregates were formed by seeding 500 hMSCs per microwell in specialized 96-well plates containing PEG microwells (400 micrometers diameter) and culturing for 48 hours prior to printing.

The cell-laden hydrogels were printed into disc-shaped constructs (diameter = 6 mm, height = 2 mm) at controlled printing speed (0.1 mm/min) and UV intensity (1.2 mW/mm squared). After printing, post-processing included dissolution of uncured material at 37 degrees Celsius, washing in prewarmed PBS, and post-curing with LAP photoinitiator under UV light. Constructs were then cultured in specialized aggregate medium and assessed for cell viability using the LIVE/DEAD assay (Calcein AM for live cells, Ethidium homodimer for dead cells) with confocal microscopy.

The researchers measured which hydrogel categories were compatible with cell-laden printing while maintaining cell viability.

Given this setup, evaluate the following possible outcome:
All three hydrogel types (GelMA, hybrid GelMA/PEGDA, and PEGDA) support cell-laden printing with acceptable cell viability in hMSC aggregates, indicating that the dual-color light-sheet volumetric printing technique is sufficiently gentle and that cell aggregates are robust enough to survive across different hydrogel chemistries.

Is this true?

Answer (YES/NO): NO